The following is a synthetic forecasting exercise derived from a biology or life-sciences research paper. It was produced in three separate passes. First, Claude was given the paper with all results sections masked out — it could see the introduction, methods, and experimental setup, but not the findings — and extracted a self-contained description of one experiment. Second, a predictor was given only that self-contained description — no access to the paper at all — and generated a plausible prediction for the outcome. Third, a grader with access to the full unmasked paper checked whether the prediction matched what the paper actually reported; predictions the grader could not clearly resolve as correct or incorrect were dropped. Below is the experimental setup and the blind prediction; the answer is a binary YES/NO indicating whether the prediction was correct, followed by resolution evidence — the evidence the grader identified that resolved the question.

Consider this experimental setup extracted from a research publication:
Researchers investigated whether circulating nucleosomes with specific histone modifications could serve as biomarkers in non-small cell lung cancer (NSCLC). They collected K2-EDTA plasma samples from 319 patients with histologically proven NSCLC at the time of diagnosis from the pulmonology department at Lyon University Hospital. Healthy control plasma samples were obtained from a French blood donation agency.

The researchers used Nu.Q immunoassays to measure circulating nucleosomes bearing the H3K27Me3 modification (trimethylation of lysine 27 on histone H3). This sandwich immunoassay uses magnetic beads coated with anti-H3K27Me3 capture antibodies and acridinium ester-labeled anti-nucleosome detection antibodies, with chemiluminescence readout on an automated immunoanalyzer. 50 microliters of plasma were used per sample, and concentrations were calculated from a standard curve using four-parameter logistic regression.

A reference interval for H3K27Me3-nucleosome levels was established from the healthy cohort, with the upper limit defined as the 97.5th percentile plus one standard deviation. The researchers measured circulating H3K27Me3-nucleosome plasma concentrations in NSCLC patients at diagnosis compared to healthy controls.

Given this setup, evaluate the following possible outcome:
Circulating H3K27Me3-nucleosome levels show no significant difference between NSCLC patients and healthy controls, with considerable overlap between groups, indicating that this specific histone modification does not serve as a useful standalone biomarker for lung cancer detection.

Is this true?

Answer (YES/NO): NO